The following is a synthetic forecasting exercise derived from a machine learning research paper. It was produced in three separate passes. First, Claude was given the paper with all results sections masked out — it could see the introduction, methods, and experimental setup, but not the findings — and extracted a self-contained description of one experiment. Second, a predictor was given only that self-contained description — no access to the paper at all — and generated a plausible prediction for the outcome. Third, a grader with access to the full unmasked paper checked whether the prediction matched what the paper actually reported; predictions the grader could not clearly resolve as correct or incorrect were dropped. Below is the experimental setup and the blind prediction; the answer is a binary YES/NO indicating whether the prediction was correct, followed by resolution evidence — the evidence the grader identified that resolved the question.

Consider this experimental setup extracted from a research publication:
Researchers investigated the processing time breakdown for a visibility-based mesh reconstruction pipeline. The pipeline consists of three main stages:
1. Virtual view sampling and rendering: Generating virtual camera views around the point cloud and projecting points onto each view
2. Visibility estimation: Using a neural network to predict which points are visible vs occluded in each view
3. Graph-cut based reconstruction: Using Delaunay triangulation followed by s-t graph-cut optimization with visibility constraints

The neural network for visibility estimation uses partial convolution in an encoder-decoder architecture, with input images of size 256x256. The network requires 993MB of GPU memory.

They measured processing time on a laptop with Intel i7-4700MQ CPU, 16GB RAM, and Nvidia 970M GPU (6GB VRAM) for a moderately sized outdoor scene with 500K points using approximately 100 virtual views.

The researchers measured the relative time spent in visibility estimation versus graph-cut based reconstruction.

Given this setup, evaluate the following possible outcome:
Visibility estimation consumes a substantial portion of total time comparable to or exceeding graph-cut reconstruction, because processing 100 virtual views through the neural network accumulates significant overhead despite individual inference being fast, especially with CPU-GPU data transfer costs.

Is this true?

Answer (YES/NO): YES